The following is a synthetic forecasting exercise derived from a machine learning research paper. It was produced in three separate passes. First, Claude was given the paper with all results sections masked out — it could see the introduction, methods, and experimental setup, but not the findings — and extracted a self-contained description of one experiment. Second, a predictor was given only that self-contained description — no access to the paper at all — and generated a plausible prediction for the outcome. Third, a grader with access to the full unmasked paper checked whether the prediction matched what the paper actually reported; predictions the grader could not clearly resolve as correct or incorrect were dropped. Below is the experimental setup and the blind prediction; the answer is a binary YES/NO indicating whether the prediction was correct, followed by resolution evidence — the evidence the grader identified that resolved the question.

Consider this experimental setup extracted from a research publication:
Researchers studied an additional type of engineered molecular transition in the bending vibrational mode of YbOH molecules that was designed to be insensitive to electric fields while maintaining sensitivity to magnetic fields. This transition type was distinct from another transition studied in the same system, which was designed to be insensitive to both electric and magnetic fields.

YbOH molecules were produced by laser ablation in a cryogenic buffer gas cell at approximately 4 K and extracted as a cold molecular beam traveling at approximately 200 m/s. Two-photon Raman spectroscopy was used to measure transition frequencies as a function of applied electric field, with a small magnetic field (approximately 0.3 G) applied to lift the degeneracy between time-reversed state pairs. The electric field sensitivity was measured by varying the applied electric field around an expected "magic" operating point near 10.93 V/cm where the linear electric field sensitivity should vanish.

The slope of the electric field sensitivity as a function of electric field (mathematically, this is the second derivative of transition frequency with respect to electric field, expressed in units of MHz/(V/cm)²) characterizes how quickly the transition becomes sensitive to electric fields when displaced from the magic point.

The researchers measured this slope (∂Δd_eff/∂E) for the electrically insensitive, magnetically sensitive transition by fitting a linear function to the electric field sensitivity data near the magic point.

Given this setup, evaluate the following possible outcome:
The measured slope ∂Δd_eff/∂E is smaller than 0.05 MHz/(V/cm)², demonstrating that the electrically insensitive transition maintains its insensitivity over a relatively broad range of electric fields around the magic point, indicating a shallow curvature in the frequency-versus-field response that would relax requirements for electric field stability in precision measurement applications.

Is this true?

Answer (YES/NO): YES